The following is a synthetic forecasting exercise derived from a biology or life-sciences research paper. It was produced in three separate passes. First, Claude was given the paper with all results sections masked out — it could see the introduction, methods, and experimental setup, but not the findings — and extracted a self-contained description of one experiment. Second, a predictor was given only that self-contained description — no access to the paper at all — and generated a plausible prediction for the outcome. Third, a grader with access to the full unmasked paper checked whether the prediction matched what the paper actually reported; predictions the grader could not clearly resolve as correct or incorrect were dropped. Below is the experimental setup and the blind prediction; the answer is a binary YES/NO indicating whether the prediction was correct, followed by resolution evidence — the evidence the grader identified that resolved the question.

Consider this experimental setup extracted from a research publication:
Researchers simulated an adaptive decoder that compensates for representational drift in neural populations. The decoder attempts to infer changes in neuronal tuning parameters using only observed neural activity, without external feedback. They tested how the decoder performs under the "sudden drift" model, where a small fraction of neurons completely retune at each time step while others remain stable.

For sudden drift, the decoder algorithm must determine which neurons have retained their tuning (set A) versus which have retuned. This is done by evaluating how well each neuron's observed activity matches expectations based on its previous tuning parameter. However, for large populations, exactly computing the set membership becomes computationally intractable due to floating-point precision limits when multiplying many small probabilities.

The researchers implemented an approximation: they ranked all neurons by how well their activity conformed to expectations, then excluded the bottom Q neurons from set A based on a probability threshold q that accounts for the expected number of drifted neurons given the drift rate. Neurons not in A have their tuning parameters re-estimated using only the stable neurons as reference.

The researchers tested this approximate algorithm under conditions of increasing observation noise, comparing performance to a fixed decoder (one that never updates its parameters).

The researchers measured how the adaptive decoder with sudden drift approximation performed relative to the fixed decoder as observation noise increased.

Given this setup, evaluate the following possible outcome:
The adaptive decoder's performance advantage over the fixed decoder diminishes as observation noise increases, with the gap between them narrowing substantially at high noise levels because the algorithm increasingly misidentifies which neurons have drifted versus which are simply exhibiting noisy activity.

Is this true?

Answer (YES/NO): NO